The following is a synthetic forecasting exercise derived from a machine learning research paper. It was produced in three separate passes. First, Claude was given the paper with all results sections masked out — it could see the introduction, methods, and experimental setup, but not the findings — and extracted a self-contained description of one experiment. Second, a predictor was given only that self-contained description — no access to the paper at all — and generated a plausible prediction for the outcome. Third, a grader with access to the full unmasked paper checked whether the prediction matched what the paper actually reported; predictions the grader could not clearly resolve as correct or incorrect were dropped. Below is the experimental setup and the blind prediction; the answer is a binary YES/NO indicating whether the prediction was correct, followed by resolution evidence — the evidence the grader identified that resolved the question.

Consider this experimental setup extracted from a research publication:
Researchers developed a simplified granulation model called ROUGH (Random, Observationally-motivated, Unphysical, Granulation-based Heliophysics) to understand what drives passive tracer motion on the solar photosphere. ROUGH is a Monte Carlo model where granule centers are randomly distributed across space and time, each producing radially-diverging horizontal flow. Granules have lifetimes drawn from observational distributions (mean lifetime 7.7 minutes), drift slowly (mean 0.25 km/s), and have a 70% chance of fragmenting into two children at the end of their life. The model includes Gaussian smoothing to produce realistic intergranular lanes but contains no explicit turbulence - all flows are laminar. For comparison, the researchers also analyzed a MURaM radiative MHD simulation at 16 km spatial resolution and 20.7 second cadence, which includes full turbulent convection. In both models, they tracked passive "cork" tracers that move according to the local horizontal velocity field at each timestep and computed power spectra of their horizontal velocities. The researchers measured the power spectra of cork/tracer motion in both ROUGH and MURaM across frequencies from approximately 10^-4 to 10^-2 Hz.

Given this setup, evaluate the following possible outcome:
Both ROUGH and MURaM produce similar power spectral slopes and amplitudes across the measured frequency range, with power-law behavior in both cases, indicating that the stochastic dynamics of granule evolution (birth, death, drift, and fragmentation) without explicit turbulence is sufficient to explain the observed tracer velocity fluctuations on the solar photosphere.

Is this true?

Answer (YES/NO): NO